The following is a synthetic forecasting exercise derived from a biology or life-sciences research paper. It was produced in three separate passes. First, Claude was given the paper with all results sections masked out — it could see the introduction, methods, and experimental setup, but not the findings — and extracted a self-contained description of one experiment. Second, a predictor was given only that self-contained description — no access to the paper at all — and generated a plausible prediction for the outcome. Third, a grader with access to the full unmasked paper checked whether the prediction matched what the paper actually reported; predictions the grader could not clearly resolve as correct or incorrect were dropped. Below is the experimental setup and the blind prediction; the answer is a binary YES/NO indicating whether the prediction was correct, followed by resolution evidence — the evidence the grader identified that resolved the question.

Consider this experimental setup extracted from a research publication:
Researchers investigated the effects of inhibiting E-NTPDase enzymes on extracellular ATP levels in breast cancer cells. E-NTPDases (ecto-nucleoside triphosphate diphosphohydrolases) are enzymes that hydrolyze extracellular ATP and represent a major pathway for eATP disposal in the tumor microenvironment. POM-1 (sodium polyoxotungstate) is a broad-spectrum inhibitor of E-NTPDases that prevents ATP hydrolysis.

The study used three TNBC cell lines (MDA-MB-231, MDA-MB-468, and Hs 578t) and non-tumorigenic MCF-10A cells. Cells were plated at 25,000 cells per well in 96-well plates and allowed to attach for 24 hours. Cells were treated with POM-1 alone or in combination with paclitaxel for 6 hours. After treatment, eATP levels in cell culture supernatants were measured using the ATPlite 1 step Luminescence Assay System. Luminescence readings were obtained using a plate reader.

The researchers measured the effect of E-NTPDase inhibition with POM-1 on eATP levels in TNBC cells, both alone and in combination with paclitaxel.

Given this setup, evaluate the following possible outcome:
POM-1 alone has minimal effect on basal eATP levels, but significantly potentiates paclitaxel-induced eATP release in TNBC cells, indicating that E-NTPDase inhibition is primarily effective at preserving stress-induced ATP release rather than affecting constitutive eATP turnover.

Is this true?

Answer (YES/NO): NO